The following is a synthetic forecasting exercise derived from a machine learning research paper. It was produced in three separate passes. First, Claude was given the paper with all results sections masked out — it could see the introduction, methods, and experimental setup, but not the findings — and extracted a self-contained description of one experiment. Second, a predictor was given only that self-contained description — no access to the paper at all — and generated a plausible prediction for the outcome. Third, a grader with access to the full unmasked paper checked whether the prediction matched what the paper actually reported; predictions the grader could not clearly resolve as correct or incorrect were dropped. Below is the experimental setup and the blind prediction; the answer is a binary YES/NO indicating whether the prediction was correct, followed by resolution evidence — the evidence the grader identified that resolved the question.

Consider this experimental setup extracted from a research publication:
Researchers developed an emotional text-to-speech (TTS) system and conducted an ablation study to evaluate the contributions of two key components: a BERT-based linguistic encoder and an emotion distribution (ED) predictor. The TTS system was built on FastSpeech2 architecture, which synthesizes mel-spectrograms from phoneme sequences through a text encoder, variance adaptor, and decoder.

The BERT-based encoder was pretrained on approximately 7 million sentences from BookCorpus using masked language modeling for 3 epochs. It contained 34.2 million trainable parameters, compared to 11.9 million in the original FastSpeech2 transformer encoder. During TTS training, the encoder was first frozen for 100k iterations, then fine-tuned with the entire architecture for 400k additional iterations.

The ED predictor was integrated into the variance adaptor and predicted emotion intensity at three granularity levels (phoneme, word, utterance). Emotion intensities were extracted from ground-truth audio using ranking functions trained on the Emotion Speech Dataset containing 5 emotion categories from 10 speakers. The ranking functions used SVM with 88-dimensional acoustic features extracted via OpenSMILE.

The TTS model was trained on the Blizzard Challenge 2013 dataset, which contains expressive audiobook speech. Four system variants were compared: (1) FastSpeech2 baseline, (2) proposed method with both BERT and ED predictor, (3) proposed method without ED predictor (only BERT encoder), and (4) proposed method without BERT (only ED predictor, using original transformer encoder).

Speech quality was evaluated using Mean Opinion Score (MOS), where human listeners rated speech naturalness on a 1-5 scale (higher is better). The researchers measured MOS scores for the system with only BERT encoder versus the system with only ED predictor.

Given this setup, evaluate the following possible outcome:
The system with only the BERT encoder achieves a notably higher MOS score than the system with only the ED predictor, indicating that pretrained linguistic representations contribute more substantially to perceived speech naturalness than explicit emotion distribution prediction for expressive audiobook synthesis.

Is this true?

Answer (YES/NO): YES